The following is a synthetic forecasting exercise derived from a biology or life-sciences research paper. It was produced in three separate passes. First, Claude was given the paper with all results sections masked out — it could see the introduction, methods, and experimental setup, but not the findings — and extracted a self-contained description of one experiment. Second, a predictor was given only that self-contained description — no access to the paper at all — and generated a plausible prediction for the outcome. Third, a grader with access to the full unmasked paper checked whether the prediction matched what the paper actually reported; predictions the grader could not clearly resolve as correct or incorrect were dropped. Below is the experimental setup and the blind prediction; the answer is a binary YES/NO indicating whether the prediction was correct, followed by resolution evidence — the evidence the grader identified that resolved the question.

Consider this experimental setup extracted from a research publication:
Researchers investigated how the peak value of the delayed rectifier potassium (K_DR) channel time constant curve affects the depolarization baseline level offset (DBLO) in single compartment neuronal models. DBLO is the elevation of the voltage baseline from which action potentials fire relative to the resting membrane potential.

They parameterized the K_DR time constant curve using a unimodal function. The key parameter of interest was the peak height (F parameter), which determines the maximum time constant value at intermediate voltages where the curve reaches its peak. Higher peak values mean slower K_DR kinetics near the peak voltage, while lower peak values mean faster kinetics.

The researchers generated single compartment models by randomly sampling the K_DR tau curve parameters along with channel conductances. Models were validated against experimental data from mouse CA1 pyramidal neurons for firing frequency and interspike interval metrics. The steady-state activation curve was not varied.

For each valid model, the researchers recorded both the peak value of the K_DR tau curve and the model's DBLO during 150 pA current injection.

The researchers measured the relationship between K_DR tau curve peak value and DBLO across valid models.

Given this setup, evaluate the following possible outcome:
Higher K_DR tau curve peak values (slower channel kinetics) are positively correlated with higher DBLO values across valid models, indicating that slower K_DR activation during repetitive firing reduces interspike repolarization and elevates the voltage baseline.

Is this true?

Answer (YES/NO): NO